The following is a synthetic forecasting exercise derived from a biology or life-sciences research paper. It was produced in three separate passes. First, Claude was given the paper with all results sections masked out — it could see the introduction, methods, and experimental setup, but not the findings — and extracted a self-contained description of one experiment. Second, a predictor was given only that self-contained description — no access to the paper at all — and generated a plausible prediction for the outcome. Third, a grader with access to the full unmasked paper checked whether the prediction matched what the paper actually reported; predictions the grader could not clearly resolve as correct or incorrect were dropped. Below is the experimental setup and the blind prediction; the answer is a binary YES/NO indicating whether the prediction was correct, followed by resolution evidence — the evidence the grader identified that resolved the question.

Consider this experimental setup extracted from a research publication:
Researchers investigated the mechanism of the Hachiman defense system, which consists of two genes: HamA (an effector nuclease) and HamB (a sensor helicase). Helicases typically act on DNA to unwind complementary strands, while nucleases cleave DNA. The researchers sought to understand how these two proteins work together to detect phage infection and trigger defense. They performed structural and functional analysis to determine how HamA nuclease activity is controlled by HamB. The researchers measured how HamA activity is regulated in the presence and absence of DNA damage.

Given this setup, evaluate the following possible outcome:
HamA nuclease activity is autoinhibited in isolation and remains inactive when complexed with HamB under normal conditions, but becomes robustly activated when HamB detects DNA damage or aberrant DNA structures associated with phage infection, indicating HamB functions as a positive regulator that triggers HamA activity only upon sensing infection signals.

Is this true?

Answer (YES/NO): NO